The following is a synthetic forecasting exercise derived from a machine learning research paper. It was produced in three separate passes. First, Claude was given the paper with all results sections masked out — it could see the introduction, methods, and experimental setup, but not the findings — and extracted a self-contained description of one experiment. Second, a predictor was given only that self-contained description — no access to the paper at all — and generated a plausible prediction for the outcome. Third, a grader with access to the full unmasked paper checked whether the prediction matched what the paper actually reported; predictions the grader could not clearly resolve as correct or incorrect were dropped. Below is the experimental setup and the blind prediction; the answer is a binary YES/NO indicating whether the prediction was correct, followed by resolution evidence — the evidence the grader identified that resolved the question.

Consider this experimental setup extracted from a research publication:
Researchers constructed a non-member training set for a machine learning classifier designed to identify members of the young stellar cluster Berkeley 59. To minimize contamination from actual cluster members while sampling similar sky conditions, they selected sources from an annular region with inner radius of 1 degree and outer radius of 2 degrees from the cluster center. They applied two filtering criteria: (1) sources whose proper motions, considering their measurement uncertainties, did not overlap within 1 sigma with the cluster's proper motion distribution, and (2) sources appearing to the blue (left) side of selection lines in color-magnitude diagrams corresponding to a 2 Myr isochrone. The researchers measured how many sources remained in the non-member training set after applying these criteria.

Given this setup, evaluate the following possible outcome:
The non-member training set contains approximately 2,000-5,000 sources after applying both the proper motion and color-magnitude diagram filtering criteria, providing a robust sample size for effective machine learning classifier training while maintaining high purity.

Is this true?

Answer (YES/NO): NO